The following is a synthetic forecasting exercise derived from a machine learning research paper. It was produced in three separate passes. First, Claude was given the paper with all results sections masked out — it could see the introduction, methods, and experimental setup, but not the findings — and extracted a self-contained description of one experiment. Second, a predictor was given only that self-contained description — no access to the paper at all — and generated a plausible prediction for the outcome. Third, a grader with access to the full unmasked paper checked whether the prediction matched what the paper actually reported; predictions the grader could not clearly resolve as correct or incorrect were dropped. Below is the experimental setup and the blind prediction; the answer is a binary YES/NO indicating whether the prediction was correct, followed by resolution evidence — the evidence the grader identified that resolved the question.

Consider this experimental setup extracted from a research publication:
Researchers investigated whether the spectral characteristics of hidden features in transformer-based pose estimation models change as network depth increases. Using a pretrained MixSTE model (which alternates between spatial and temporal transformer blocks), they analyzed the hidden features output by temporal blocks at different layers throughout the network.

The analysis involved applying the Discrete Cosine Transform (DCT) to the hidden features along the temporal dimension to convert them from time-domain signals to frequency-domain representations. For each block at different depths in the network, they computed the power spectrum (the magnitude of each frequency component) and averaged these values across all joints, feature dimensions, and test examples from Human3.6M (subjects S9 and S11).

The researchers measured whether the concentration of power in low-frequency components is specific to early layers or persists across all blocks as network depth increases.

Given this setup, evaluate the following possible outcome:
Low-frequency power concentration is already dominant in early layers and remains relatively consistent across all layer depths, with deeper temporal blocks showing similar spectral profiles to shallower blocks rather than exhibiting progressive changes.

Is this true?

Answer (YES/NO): YES